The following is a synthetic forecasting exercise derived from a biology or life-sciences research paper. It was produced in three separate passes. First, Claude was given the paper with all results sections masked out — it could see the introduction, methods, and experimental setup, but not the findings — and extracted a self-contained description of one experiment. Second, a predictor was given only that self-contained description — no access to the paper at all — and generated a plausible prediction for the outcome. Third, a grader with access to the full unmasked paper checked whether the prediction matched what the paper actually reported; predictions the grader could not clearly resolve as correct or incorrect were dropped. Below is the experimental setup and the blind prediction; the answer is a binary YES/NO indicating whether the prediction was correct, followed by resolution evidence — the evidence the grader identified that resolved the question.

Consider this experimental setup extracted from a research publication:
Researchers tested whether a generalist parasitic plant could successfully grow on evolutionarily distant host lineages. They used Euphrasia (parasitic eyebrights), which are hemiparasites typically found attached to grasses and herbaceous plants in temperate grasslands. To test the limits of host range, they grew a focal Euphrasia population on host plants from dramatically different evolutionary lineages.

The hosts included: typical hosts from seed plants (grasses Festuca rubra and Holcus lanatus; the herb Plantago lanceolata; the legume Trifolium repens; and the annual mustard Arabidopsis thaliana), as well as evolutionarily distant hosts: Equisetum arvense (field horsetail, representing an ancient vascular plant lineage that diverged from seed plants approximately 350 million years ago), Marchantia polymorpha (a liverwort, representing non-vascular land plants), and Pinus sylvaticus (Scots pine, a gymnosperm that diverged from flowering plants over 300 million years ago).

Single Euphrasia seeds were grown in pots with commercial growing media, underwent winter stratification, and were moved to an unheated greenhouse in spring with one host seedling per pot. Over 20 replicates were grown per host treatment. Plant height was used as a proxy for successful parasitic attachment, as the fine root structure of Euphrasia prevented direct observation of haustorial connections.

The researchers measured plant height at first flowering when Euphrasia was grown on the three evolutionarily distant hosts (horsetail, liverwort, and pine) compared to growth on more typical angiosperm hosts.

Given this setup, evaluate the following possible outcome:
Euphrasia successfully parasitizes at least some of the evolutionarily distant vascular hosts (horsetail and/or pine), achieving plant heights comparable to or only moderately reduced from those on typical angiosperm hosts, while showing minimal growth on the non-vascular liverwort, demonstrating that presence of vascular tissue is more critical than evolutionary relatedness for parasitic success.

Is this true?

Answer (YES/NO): NO